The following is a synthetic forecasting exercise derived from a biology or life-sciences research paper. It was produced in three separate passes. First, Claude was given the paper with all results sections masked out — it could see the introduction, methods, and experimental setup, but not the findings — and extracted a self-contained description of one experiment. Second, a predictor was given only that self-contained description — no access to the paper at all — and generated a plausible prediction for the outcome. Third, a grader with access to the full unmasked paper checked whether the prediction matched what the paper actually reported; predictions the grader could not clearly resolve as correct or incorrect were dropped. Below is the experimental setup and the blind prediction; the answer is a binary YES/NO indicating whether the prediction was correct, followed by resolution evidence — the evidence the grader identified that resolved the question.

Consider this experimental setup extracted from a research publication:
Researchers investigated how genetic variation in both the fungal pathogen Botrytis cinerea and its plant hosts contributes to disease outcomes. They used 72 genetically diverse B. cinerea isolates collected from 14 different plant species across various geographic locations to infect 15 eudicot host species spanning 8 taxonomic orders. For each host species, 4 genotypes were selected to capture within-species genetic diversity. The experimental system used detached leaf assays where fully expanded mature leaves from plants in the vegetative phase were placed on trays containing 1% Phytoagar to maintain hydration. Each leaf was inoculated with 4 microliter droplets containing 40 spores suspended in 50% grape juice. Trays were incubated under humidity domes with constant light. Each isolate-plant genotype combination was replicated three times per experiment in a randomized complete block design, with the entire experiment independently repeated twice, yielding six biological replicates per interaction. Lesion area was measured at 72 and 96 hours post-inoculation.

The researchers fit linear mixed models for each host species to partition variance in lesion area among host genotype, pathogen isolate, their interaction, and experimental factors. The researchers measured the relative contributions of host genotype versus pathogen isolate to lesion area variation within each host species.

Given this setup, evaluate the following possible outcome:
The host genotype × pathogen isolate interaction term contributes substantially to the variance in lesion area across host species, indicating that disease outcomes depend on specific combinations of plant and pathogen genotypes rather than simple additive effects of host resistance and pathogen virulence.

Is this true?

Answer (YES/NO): NO